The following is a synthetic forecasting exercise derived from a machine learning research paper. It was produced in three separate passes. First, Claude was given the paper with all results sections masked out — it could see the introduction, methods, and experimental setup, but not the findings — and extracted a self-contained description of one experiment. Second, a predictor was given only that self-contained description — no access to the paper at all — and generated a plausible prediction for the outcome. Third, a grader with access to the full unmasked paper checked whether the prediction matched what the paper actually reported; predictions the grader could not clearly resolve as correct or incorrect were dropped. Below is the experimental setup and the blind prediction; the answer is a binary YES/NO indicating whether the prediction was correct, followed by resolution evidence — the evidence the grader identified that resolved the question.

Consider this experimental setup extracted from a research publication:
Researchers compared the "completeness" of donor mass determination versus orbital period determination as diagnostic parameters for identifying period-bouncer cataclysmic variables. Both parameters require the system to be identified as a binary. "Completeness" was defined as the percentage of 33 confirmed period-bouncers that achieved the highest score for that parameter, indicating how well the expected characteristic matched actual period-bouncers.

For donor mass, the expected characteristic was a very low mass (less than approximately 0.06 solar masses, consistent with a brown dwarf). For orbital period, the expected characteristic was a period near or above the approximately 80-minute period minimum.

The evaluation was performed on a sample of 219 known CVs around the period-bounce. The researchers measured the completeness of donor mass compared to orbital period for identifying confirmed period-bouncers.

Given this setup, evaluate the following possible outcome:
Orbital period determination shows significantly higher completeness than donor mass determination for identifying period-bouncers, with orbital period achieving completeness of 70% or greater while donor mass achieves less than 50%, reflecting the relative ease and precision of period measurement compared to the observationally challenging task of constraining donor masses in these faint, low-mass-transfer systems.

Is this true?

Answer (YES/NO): NO